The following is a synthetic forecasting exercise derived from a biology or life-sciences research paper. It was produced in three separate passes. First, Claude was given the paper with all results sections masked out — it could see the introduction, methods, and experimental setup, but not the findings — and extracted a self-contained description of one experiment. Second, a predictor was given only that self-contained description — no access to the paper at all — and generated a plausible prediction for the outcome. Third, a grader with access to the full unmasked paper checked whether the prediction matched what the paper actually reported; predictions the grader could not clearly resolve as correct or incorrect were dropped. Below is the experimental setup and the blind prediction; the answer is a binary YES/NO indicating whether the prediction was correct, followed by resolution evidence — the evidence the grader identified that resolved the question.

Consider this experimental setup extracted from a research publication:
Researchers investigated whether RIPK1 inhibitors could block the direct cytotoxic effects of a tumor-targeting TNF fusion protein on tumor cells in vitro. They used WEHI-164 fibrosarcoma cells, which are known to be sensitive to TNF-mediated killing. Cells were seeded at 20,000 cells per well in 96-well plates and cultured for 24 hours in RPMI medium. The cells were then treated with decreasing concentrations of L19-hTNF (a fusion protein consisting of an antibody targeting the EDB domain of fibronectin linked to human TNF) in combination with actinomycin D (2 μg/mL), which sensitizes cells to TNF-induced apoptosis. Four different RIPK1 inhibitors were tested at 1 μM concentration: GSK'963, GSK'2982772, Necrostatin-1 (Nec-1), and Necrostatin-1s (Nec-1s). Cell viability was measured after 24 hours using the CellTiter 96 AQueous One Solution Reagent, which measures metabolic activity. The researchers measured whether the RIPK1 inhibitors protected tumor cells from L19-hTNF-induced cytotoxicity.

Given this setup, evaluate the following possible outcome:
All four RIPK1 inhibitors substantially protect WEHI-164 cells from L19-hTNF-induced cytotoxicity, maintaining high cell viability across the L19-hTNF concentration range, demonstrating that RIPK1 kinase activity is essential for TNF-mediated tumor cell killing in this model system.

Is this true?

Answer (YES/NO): YES